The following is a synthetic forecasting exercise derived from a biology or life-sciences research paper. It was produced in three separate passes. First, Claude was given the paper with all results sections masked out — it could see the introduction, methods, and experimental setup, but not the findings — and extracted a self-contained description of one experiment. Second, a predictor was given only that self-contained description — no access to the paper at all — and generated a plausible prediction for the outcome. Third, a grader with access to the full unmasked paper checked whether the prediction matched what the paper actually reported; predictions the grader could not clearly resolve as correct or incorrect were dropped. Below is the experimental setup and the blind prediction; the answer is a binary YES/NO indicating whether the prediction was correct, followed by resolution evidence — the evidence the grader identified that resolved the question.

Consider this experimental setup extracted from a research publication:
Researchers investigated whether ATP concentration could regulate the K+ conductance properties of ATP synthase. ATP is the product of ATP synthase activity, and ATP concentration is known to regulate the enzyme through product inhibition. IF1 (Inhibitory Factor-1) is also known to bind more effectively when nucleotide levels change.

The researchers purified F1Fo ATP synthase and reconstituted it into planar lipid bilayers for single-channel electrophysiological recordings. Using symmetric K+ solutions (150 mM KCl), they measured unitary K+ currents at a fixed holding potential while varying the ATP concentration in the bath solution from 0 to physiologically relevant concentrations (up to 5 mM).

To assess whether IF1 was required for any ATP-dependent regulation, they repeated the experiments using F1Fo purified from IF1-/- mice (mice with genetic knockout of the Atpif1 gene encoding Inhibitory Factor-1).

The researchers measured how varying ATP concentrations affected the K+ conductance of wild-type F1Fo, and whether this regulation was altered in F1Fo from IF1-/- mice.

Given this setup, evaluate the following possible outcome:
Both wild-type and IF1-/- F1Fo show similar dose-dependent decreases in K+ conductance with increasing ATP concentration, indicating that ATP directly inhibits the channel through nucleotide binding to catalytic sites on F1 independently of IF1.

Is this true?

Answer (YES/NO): NO